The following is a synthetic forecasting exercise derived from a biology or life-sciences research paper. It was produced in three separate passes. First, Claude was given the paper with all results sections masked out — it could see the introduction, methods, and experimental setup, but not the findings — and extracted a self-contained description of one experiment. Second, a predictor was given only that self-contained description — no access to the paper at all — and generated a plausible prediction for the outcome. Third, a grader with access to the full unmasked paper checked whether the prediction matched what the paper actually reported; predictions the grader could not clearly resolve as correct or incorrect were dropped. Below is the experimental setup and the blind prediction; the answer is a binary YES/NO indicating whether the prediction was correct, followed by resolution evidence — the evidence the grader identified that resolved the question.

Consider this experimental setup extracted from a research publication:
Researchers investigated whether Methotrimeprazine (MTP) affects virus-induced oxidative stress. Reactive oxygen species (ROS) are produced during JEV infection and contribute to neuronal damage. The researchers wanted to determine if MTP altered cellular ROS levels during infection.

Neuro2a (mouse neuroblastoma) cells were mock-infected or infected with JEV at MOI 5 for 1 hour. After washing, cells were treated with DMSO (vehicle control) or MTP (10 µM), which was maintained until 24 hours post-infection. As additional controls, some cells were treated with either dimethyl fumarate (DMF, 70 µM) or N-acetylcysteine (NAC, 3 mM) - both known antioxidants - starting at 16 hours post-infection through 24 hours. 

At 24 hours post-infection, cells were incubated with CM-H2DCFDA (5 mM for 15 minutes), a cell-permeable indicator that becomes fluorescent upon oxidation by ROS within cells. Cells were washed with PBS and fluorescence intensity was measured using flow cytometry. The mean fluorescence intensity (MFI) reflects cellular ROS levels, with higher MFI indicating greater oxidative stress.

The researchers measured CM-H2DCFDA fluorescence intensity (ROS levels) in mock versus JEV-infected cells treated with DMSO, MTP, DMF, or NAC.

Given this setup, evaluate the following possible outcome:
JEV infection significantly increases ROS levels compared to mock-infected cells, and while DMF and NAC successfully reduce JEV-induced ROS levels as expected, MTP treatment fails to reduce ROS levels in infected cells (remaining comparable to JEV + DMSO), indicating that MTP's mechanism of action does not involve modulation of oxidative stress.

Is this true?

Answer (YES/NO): NO